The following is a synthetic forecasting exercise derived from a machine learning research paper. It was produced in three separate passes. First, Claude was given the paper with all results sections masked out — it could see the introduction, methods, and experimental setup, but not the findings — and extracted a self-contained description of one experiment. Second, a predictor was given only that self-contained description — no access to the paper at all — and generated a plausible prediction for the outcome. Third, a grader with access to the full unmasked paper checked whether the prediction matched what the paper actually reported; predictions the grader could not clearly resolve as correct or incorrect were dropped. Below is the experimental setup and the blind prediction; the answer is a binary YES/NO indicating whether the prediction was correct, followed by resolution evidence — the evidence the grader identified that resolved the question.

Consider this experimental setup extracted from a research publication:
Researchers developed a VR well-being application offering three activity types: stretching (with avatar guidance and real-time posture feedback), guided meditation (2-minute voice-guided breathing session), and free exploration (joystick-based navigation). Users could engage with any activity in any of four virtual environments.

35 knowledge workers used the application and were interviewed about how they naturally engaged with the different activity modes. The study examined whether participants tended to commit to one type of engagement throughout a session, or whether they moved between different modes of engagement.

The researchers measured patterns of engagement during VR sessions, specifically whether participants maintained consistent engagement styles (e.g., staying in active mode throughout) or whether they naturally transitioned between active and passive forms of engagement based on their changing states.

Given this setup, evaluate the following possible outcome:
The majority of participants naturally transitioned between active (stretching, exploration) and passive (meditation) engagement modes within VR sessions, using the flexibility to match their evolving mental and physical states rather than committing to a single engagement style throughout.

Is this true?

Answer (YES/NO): NO